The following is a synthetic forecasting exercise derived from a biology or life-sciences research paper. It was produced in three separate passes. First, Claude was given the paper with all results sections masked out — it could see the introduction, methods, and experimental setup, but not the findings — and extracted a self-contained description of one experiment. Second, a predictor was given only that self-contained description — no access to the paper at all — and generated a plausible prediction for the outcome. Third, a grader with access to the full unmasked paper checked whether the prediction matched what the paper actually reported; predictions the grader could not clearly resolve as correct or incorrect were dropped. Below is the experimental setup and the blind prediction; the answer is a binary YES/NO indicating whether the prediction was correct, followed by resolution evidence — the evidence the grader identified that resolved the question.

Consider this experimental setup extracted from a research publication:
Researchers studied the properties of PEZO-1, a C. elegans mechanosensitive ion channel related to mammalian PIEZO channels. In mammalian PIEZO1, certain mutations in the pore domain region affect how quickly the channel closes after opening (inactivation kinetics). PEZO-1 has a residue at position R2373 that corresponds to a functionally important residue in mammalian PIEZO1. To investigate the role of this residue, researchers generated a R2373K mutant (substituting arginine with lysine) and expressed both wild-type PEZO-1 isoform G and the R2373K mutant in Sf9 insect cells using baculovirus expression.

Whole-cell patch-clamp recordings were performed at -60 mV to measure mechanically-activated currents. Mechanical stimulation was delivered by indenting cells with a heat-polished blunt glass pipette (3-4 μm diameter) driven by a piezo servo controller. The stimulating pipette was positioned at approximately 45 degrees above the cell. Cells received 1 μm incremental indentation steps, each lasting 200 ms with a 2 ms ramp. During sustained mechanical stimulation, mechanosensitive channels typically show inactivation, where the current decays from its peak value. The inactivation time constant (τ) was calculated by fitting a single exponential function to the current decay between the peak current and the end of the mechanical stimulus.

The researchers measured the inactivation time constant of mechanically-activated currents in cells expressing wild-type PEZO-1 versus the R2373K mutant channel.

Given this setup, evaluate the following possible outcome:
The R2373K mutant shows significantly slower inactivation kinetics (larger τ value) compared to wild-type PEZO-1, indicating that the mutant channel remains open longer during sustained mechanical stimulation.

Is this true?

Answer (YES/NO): YES